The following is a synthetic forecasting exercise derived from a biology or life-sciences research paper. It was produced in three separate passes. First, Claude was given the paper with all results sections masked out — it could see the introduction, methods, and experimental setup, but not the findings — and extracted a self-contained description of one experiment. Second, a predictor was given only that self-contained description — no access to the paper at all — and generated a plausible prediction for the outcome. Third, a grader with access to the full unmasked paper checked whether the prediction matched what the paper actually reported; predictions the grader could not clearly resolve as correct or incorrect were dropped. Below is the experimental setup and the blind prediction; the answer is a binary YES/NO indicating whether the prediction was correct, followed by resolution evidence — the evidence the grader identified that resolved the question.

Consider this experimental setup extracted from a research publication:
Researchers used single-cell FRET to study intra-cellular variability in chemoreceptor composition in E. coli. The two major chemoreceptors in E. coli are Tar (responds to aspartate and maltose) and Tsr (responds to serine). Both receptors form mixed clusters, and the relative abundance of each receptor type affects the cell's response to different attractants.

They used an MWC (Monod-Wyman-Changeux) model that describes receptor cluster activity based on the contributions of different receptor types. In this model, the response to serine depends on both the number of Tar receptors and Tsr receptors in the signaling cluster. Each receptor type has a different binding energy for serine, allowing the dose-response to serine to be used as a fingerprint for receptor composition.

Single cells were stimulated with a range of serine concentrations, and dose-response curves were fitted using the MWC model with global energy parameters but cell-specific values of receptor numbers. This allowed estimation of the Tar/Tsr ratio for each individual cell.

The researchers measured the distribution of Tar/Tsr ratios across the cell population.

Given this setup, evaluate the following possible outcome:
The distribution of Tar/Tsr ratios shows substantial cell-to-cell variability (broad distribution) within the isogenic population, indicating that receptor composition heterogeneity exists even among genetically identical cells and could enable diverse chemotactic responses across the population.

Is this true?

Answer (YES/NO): YES